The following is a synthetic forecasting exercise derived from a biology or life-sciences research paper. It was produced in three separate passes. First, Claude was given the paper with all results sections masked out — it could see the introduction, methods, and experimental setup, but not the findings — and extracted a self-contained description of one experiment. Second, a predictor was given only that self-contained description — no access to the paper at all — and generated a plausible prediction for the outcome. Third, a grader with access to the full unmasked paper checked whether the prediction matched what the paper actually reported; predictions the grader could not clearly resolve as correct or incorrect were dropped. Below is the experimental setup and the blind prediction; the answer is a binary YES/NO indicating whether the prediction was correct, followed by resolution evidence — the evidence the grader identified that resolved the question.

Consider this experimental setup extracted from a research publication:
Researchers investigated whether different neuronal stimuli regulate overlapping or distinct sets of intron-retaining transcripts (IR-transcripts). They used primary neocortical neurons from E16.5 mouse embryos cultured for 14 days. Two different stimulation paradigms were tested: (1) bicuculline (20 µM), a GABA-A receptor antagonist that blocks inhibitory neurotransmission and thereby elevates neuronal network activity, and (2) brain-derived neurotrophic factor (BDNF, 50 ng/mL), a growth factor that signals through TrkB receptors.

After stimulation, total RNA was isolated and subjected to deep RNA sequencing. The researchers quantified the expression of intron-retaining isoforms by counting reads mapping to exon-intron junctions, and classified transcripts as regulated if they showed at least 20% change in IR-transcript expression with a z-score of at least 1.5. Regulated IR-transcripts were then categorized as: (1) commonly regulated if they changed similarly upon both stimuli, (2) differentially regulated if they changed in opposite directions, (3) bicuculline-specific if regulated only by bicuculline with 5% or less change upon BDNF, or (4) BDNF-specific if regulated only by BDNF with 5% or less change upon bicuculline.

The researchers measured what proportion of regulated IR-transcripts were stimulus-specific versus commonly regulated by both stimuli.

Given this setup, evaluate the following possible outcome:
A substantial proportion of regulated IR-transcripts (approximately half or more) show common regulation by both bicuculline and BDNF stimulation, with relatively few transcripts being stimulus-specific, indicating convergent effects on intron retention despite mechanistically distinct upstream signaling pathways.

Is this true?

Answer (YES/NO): NO